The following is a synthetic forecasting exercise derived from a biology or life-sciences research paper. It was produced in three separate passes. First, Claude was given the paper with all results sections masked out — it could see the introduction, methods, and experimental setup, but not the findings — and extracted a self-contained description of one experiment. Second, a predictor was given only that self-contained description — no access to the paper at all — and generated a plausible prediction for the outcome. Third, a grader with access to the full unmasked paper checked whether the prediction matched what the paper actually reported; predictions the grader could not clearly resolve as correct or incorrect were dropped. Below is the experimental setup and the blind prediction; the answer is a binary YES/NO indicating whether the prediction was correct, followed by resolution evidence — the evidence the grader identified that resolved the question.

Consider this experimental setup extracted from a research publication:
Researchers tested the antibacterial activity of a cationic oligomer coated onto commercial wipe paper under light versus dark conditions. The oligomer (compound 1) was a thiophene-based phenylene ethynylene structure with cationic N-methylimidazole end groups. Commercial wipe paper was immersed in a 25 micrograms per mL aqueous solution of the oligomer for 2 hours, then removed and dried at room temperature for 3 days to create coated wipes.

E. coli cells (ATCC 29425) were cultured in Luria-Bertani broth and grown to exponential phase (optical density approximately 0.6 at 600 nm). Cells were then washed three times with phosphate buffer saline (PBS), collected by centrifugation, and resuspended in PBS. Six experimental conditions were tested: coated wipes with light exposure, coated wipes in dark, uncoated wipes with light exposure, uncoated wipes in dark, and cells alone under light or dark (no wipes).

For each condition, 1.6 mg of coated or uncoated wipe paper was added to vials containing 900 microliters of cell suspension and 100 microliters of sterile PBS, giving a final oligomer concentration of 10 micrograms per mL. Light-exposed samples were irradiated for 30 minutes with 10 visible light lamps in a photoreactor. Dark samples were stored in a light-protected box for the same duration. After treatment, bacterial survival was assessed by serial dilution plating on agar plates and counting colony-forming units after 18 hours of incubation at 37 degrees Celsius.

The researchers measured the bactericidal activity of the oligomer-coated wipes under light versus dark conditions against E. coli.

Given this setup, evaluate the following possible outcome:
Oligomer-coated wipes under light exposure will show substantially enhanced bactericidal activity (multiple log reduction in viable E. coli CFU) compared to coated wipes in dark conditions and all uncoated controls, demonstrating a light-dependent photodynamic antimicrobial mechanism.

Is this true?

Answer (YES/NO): YES